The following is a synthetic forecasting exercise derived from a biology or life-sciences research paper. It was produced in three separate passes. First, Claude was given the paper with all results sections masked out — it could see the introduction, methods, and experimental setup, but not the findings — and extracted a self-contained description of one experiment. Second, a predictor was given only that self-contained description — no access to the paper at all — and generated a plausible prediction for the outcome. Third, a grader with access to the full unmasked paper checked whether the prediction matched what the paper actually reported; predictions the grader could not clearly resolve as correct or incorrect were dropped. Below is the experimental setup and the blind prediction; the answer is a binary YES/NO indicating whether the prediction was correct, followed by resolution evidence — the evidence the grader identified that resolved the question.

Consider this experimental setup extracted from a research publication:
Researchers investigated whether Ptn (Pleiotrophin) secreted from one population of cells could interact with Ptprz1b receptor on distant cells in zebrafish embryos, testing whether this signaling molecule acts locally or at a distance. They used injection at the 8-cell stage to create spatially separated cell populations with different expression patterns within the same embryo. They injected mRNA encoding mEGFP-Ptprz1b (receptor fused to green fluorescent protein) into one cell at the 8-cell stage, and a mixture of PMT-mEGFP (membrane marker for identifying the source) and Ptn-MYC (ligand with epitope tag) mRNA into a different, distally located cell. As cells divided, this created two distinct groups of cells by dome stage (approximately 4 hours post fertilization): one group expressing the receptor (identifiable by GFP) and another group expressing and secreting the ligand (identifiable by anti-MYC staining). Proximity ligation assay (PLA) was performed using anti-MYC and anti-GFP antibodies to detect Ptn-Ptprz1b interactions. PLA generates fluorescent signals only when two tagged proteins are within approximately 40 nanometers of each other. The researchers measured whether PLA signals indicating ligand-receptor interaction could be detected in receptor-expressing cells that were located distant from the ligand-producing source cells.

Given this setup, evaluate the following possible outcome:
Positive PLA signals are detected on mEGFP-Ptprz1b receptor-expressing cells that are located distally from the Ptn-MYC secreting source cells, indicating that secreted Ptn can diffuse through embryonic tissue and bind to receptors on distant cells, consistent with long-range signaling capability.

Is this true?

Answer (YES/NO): YES